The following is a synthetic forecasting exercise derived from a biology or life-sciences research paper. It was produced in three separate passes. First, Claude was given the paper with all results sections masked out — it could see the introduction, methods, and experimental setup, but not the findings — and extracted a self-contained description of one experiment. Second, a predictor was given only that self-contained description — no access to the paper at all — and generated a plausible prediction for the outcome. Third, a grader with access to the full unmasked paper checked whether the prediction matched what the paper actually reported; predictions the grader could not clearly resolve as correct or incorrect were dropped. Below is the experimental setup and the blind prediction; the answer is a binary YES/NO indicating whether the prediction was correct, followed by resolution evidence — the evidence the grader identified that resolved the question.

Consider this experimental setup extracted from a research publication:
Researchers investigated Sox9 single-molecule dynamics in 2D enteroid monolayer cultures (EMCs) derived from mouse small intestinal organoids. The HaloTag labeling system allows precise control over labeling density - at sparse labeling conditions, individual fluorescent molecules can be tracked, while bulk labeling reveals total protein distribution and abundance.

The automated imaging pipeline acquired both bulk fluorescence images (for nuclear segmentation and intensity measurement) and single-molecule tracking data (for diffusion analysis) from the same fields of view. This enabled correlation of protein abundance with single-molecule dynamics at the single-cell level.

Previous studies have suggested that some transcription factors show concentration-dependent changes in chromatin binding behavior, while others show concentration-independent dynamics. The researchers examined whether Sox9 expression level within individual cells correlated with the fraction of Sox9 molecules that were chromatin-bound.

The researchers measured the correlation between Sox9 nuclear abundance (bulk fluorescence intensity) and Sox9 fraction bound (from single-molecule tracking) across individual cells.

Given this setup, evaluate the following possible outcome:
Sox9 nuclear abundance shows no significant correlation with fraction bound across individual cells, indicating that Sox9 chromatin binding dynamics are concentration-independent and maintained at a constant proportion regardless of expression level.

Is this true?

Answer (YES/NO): YES